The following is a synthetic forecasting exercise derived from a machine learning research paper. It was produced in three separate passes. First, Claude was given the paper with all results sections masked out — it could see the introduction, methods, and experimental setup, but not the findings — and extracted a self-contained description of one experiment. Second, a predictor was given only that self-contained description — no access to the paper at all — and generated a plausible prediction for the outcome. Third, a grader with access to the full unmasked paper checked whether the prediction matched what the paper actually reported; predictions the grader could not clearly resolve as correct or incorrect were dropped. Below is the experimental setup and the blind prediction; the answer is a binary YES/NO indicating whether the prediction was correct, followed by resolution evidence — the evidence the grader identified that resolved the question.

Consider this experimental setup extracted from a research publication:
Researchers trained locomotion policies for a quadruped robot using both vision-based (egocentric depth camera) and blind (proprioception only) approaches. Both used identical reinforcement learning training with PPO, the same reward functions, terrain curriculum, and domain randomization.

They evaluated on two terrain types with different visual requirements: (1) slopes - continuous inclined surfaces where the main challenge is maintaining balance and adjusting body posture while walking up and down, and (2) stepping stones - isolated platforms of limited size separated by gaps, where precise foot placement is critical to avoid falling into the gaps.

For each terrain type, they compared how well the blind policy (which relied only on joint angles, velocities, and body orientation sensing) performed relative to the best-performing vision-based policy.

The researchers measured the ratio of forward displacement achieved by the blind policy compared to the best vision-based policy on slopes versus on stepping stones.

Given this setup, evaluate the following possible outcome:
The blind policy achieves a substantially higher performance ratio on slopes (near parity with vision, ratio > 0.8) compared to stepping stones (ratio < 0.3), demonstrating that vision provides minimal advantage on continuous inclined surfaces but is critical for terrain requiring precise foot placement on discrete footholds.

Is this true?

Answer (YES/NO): NO